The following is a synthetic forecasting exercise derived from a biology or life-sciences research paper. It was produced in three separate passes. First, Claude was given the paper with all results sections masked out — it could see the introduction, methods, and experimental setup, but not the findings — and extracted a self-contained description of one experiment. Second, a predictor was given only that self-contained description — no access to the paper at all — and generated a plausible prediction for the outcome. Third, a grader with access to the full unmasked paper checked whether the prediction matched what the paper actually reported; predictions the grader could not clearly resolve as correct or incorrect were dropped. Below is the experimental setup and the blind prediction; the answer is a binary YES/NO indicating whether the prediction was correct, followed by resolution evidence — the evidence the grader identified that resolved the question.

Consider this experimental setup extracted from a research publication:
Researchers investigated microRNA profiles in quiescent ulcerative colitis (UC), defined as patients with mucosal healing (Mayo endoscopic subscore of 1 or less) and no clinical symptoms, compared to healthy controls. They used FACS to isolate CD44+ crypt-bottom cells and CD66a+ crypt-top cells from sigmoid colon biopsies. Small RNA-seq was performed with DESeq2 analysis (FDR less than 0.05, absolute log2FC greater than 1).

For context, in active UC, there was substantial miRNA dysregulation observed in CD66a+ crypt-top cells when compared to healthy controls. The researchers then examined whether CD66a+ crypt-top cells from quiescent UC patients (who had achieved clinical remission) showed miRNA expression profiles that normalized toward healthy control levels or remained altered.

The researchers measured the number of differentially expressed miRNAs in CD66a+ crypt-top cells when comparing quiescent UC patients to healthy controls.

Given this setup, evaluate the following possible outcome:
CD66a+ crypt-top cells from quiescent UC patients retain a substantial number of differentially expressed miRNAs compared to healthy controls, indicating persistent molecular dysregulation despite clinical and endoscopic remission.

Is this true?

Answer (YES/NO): YES